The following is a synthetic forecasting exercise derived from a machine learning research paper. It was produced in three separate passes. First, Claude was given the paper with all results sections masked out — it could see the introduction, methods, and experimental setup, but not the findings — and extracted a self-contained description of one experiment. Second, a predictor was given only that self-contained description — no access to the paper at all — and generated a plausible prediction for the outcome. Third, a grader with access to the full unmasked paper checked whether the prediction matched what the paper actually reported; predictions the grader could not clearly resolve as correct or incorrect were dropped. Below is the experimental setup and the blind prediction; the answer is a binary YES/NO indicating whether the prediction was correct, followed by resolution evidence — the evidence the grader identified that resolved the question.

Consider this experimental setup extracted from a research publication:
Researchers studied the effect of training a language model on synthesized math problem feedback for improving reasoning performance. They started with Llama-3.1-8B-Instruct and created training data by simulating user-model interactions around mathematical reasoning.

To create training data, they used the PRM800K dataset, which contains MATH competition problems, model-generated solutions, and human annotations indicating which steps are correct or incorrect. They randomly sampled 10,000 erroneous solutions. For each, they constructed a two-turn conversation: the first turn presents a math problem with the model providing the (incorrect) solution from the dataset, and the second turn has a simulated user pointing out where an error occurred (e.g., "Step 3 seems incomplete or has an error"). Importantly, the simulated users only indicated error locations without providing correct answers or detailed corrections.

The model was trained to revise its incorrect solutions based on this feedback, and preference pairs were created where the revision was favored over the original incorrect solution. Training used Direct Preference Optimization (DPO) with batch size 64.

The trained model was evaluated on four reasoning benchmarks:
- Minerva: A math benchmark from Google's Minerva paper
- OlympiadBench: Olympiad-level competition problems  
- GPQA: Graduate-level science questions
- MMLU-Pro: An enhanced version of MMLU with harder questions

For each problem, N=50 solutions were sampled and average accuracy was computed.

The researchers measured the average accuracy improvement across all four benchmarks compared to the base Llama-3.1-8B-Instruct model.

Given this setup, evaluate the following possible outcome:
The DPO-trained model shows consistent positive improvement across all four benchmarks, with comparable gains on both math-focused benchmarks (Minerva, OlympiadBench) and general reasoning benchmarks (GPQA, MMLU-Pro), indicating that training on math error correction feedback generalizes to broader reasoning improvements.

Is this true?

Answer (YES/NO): YES